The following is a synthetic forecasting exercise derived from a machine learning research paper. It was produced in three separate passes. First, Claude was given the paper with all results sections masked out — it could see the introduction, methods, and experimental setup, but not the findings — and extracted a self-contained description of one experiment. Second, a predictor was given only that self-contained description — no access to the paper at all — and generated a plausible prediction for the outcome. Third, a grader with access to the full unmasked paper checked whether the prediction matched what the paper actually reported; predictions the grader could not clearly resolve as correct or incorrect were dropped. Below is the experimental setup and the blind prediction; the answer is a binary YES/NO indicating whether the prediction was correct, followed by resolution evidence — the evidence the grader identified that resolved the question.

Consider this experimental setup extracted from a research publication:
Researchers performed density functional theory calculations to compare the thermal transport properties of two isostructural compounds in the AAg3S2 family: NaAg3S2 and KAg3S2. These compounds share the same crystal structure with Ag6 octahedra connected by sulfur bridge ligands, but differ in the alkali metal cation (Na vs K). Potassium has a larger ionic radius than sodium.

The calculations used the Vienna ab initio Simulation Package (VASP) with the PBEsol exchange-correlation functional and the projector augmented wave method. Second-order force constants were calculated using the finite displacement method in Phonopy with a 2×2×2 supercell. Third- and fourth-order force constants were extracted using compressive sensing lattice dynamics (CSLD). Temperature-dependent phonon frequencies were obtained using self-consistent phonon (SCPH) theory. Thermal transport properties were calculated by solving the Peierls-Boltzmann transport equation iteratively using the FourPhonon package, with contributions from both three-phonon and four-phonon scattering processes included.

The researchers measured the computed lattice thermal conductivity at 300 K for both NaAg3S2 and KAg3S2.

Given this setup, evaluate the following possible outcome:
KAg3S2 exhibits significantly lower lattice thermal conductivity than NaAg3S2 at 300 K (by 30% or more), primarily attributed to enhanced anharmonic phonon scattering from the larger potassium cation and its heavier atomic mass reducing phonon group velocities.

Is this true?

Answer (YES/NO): YES